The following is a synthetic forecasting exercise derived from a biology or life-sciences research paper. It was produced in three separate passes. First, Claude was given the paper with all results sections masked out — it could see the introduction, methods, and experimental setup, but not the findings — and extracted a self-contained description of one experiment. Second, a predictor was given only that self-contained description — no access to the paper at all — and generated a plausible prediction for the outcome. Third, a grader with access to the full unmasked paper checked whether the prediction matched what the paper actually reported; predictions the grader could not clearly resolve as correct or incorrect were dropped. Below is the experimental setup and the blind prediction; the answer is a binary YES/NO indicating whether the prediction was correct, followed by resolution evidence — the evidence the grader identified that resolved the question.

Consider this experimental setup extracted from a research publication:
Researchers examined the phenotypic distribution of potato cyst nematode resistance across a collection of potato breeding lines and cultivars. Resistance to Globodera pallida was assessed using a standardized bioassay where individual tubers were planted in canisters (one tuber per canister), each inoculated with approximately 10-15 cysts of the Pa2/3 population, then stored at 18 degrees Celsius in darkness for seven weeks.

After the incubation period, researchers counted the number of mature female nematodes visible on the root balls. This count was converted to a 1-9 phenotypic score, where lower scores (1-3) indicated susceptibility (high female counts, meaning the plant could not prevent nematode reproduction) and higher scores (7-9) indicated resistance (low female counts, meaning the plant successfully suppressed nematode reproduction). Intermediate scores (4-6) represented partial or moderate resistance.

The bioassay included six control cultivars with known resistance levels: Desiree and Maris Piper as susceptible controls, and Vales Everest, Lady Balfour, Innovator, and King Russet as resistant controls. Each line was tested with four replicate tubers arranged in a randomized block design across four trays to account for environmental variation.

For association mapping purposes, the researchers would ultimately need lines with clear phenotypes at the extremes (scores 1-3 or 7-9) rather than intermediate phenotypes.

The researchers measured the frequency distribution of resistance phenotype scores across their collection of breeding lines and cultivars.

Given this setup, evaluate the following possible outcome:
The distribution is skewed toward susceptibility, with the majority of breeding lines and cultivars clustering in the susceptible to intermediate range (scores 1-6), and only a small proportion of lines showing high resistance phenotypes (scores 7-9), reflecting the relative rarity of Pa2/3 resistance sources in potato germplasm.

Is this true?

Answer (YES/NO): NO